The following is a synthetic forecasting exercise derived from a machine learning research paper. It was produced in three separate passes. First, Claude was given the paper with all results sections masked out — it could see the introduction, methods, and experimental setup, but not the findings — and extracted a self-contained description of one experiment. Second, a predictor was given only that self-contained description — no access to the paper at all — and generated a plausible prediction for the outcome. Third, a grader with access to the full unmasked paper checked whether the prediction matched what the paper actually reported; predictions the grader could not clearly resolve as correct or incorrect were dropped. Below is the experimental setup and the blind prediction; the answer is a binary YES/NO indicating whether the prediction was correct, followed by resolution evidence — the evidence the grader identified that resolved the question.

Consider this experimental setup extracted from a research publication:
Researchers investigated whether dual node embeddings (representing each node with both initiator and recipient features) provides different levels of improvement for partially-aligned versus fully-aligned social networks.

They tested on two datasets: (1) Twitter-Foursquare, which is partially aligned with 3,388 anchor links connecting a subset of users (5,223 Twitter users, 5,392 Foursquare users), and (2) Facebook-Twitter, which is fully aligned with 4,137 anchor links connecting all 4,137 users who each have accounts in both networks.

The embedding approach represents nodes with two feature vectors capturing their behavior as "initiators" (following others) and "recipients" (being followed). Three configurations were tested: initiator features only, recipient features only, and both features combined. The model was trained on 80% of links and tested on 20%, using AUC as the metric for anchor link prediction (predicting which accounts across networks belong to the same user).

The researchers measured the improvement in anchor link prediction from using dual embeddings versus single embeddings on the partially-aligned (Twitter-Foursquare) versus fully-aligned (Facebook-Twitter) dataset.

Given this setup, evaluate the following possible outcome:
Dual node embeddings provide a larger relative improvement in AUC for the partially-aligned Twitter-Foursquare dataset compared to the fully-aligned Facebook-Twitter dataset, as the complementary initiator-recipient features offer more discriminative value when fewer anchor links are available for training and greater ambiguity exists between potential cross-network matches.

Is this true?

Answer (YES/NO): YES